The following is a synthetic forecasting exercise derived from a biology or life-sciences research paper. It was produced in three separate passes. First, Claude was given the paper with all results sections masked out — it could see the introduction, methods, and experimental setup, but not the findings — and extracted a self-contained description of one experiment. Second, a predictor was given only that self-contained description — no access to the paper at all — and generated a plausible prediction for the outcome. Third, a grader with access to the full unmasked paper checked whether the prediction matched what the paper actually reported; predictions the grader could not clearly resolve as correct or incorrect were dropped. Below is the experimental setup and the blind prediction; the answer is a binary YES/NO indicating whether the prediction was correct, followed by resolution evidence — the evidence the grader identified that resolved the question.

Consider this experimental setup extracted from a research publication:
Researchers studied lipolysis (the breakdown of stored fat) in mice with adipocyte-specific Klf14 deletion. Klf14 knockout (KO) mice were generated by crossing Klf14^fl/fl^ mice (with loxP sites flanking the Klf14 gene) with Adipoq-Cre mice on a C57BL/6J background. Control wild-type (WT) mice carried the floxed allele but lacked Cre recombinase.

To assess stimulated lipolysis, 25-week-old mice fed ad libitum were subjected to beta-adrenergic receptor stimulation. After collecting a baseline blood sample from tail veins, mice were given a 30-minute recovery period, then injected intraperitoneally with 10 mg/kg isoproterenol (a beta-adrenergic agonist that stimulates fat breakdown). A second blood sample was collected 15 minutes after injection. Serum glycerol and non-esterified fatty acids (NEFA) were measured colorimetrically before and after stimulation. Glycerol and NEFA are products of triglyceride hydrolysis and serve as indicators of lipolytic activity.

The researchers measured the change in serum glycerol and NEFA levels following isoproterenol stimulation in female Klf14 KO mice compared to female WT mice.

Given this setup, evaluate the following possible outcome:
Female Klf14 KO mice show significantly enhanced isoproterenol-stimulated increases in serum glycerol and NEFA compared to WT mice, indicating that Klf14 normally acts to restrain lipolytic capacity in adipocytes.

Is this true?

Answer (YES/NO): NO